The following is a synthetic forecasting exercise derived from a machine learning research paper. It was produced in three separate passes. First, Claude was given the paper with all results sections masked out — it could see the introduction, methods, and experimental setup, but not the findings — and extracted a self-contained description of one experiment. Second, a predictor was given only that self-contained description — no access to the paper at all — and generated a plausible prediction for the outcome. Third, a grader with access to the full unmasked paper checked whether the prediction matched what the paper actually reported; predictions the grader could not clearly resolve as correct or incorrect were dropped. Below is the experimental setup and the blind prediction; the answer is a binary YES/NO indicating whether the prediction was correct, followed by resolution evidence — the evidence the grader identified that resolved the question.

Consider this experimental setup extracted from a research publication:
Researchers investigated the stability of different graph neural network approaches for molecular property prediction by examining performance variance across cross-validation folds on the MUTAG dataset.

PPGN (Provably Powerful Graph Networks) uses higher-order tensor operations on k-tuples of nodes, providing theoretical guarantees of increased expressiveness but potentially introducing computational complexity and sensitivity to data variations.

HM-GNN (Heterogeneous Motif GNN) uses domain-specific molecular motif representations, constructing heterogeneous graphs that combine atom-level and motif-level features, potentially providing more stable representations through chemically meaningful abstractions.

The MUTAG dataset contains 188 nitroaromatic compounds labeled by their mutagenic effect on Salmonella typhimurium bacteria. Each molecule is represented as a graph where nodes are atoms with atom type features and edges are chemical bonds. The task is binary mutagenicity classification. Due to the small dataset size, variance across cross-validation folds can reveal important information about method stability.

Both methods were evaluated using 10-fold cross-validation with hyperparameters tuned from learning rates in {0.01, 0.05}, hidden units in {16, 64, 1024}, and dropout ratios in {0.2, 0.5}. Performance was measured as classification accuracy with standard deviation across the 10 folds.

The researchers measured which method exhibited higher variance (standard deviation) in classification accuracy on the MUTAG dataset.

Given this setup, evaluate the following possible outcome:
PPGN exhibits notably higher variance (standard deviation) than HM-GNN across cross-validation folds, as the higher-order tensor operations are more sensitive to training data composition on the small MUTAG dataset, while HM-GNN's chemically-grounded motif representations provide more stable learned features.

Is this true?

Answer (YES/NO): YES